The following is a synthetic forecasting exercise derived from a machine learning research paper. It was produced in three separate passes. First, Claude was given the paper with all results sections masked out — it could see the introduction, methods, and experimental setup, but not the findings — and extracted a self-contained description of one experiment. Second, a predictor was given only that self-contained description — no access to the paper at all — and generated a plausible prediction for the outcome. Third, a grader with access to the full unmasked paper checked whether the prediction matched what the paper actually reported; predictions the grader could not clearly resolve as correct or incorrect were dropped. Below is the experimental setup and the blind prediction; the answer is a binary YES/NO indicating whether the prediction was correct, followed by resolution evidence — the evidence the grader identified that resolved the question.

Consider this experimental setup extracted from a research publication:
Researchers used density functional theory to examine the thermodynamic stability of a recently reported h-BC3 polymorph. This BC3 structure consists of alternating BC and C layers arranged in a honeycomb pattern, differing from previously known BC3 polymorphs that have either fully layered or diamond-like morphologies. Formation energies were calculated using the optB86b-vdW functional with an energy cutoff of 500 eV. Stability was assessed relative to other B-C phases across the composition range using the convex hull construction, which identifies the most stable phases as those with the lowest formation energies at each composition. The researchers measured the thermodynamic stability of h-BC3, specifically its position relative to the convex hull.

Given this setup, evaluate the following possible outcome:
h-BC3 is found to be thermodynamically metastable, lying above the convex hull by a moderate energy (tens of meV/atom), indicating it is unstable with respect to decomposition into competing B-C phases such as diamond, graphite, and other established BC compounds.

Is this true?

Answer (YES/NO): NO